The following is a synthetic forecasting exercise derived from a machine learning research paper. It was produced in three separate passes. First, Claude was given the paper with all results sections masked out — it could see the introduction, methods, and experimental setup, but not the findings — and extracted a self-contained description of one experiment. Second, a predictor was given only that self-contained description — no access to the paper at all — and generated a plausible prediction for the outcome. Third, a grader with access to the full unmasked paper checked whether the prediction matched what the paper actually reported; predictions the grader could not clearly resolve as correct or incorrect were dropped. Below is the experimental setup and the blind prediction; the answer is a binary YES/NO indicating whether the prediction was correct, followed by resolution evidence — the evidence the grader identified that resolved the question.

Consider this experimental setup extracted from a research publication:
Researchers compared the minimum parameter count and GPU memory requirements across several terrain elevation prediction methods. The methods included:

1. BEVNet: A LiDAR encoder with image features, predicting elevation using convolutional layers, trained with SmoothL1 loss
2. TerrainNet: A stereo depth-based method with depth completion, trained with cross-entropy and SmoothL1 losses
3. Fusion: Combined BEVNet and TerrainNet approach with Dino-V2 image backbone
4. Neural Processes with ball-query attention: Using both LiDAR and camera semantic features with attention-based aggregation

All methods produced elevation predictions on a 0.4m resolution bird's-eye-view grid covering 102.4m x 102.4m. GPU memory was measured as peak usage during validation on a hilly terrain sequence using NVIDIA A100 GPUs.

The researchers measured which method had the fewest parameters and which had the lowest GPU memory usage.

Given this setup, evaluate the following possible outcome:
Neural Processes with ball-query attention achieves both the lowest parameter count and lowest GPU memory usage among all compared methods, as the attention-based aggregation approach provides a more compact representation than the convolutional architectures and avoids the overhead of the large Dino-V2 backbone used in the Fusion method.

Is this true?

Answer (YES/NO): NO